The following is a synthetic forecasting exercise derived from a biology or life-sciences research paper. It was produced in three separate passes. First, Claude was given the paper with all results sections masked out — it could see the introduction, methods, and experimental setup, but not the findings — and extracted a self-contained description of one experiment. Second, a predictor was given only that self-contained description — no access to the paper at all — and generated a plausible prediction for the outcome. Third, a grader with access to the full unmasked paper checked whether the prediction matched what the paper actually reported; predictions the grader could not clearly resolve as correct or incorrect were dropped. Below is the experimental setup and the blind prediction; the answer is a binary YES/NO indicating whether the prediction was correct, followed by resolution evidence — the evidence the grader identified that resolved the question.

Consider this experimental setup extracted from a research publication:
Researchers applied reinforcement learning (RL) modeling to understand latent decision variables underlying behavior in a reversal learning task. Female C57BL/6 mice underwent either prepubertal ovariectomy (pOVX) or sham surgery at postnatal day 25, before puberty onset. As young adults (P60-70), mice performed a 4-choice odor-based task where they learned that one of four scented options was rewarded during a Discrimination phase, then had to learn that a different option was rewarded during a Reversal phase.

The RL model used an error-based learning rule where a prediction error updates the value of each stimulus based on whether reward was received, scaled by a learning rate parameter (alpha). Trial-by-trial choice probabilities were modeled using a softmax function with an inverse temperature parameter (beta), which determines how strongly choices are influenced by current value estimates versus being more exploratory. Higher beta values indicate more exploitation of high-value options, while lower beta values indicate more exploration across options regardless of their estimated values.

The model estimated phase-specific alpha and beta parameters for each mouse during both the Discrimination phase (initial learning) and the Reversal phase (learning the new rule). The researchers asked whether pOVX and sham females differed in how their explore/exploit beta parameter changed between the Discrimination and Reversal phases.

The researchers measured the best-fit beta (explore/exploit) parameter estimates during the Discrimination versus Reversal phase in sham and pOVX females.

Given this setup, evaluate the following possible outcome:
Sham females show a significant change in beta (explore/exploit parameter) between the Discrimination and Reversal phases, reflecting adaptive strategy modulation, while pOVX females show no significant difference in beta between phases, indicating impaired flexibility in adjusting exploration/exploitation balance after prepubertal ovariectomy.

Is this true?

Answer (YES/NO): NO